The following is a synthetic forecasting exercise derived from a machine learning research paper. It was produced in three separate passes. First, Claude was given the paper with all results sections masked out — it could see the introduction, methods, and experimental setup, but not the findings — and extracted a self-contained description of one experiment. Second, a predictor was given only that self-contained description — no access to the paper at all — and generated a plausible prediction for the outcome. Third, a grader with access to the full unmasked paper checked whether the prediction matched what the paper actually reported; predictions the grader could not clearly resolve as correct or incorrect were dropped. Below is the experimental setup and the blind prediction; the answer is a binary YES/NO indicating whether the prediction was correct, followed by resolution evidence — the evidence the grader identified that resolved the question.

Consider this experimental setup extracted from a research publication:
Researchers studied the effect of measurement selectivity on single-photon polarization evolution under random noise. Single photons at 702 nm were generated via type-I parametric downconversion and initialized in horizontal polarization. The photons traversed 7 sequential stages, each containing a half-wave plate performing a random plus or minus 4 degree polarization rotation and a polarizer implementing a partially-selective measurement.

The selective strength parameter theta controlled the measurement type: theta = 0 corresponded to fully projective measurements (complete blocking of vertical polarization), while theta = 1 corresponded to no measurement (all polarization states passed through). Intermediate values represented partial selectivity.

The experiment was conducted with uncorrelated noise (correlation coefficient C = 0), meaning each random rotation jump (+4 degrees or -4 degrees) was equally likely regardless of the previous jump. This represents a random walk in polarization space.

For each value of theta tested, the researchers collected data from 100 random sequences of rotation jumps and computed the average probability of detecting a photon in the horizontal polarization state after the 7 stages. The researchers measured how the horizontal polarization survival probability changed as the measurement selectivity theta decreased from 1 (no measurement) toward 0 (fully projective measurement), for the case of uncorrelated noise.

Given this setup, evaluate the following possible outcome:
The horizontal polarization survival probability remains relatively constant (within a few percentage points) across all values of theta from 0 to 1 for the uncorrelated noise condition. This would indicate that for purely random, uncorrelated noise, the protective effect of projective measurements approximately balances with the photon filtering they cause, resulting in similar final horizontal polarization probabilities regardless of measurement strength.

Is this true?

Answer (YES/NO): YES